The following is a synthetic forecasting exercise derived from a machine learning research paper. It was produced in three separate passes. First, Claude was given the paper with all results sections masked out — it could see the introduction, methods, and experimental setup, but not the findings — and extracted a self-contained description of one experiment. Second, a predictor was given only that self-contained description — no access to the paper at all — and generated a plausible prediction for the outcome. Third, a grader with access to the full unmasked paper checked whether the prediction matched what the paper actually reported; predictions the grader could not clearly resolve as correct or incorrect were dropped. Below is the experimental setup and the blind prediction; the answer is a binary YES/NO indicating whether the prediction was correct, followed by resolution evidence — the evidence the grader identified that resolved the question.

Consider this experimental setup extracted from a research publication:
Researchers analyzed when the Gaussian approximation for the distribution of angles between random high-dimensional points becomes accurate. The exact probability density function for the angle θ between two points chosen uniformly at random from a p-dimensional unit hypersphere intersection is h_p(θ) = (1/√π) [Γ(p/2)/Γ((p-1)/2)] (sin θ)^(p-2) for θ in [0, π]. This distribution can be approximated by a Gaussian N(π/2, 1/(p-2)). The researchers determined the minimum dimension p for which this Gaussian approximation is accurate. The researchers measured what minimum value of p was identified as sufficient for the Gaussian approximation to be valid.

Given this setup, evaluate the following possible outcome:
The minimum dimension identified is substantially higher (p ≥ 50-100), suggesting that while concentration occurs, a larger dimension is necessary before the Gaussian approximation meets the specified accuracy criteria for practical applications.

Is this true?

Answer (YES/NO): NO